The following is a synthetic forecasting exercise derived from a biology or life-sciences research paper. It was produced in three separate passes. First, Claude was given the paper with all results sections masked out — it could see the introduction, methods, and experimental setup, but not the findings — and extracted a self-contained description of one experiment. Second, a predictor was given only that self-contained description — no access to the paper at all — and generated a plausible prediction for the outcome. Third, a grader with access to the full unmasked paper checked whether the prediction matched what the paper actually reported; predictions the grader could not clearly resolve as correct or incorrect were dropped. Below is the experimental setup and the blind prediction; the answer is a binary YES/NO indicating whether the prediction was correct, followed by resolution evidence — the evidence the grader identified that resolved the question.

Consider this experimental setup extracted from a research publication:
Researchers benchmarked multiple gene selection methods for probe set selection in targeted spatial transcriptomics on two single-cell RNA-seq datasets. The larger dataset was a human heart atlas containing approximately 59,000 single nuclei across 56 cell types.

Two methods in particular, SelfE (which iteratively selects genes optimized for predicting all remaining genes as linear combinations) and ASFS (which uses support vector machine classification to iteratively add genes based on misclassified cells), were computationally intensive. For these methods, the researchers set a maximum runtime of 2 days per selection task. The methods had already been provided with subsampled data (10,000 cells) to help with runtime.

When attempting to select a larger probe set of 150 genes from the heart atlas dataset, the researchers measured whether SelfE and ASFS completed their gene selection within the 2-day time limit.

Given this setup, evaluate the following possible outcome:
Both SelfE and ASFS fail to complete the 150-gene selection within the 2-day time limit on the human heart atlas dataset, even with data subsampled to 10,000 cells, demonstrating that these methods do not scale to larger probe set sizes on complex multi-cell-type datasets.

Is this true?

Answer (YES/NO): YES